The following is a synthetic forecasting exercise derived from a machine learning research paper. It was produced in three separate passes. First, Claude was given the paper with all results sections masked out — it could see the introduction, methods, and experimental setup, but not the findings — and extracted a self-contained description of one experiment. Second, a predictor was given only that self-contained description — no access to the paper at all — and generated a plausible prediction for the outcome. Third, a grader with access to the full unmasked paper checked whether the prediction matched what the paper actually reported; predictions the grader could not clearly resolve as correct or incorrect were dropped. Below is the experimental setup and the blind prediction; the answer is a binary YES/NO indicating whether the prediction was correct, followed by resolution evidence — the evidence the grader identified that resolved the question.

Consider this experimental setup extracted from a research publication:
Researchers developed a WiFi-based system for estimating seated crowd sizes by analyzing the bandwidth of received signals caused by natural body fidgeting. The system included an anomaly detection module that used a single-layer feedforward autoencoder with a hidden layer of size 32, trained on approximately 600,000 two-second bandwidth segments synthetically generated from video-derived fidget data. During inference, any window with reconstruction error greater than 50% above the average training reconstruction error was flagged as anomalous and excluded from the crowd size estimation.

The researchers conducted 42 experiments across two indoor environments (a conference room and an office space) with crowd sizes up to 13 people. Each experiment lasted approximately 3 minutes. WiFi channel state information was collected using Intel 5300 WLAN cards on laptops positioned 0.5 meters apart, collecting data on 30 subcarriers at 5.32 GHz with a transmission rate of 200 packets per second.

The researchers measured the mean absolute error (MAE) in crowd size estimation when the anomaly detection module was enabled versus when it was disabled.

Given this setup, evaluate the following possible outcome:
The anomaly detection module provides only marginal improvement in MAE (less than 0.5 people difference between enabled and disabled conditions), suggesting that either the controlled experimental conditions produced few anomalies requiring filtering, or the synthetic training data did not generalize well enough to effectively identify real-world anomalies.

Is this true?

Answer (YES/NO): NO